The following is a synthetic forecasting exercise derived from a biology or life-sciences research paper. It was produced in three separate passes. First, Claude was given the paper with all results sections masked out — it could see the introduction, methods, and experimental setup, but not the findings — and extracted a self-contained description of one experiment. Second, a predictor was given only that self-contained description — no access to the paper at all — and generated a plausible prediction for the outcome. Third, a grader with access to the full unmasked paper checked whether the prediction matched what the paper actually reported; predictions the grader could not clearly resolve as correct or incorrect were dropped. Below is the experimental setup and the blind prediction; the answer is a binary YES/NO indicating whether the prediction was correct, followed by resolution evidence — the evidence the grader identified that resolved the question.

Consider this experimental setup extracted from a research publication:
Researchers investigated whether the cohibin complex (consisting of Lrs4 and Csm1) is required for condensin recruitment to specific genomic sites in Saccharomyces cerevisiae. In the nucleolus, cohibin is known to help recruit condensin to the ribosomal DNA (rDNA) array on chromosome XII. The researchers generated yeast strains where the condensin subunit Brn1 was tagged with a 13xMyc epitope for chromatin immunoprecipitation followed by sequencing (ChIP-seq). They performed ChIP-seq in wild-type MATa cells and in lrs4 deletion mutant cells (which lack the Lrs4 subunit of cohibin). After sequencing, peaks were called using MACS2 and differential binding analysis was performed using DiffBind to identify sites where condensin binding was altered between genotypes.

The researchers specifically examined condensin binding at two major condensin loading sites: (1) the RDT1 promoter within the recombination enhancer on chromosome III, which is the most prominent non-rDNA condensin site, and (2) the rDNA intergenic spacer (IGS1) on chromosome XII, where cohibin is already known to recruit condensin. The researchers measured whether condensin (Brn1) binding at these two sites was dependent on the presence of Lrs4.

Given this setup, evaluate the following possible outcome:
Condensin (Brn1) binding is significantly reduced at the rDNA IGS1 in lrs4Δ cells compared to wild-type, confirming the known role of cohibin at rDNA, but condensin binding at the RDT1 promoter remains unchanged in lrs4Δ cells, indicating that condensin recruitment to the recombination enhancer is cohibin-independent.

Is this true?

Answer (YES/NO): NO